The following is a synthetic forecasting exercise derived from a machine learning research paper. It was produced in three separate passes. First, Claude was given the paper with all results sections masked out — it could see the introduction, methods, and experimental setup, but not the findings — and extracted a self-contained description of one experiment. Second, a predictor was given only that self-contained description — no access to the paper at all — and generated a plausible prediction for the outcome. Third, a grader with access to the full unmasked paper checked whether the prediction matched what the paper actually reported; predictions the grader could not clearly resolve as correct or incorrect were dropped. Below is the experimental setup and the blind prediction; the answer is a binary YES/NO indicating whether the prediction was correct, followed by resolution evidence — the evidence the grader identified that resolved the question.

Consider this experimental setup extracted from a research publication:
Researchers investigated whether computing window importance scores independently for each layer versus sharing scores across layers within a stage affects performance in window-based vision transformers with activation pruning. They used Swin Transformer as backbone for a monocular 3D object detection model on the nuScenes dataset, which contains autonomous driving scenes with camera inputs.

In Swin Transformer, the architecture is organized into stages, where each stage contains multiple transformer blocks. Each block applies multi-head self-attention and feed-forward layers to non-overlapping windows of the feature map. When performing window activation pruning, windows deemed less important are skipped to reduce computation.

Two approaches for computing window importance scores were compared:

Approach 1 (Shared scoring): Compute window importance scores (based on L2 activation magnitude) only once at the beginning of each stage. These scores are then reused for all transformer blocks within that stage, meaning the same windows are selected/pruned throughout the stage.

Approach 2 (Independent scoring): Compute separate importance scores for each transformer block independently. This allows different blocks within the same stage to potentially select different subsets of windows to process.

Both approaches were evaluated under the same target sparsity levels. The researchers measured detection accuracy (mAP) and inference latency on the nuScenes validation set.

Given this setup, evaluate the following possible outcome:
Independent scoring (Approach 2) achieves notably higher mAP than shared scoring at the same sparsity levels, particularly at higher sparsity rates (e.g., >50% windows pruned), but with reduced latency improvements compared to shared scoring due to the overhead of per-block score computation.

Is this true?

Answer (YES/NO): NO